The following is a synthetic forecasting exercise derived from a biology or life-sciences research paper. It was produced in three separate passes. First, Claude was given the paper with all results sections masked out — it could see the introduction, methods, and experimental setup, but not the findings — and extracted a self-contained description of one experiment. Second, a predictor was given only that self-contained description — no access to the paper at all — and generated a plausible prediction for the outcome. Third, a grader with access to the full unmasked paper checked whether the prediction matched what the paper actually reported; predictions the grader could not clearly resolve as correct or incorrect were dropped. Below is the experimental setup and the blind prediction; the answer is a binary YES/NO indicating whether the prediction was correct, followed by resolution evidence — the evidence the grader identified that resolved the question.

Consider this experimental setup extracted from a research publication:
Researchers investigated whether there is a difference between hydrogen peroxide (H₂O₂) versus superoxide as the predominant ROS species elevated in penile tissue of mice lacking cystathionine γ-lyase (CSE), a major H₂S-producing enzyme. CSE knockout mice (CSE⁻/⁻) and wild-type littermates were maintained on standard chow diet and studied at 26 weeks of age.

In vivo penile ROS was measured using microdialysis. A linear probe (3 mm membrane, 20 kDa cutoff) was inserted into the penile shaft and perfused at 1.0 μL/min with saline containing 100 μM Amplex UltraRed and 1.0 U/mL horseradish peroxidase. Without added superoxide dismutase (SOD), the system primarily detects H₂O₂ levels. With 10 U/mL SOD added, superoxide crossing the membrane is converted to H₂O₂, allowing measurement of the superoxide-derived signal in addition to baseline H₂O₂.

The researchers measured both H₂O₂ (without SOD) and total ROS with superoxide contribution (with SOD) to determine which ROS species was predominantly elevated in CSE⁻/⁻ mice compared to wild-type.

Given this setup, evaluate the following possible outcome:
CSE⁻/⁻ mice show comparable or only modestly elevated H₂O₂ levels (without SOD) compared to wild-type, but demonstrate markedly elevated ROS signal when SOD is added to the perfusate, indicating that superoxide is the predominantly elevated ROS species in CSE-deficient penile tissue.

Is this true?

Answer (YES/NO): YES